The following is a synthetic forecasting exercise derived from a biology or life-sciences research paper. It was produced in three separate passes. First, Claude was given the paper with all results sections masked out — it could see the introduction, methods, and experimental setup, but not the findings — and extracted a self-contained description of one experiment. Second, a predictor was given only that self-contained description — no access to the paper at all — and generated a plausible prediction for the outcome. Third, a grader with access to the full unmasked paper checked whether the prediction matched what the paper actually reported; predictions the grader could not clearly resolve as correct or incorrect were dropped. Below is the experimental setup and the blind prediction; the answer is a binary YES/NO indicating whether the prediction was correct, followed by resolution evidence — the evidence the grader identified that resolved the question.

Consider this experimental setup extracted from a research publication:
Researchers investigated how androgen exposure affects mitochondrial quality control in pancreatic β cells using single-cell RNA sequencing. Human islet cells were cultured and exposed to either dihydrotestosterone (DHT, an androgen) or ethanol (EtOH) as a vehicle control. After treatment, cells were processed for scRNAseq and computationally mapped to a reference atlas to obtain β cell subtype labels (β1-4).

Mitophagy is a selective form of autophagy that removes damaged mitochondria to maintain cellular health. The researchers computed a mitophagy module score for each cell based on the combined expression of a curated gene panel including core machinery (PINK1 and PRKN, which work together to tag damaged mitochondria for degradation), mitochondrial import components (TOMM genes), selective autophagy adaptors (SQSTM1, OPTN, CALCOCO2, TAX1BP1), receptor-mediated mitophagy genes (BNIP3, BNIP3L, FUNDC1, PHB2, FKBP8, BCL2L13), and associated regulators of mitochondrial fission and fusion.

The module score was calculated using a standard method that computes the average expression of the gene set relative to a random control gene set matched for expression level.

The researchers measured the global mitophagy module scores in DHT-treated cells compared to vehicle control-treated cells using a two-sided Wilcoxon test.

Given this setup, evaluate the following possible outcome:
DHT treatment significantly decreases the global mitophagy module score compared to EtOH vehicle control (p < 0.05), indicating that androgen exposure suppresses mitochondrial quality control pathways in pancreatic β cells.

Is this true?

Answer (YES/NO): NO